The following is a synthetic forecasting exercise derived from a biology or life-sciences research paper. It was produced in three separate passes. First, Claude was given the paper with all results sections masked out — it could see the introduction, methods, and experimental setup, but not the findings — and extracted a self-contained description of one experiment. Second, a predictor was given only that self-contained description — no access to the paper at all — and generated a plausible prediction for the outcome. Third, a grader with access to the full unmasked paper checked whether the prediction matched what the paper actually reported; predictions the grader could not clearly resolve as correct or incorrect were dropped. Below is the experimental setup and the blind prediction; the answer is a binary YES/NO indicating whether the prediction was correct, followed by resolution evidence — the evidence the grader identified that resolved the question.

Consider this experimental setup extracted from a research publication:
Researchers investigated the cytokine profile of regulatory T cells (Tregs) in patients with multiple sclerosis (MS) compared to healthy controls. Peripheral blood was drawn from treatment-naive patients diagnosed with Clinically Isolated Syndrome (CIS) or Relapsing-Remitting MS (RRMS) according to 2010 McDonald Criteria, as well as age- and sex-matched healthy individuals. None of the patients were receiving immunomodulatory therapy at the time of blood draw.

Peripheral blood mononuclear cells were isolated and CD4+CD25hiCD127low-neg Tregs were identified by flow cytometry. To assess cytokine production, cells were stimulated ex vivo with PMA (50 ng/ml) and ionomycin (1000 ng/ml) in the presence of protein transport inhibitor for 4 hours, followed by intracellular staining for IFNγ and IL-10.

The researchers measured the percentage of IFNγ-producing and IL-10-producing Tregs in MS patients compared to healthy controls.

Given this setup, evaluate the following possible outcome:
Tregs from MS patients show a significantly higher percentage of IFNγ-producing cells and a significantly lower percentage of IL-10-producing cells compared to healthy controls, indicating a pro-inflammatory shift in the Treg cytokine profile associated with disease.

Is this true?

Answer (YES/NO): YES